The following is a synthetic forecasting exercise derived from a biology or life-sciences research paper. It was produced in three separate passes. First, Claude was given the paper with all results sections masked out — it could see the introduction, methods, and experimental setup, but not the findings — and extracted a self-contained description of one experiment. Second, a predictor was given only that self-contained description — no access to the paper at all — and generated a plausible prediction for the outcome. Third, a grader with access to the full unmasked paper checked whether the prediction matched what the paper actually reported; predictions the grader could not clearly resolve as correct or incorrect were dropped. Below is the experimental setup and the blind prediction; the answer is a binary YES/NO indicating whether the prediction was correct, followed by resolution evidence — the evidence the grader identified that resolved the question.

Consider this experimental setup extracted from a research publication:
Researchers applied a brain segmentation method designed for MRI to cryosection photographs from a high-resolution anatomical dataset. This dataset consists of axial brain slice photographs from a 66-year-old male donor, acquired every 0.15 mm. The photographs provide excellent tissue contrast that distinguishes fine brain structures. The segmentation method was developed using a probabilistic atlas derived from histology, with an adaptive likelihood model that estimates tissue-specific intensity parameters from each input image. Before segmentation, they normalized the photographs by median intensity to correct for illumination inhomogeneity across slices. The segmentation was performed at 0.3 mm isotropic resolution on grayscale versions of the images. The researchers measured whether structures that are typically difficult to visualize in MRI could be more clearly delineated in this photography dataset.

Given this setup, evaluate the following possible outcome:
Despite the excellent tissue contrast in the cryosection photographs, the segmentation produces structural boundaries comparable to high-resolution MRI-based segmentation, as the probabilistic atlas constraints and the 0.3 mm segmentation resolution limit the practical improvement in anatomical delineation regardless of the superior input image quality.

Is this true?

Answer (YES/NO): NO